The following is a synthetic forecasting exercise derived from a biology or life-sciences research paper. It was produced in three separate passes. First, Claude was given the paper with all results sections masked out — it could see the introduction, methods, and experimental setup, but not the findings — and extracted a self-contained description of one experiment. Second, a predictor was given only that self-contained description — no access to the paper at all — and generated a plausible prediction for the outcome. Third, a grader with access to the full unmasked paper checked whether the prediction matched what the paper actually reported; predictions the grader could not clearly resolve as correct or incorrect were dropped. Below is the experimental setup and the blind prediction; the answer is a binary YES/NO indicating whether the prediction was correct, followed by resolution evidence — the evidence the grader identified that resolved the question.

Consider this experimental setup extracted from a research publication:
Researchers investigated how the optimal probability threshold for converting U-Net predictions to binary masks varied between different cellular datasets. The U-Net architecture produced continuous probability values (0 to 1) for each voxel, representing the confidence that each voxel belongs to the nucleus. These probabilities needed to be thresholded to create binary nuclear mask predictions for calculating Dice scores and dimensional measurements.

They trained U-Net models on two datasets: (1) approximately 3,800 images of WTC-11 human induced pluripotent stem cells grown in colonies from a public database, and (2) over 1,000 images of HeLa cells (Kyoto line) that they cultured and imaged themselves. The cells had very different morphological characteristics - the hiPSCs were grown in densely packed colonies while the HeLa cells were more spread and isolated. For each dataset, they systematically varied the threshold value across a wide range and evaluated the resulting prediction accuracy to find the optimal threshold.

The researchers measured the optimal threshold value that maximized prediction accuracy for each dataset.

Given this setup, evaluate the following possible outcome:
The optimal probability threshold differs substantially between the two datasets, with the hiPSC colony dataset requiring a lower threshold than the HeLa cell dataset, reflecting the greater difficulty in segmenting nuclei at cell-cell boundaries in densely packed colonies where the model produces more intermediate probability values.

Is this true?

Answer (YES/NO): YES